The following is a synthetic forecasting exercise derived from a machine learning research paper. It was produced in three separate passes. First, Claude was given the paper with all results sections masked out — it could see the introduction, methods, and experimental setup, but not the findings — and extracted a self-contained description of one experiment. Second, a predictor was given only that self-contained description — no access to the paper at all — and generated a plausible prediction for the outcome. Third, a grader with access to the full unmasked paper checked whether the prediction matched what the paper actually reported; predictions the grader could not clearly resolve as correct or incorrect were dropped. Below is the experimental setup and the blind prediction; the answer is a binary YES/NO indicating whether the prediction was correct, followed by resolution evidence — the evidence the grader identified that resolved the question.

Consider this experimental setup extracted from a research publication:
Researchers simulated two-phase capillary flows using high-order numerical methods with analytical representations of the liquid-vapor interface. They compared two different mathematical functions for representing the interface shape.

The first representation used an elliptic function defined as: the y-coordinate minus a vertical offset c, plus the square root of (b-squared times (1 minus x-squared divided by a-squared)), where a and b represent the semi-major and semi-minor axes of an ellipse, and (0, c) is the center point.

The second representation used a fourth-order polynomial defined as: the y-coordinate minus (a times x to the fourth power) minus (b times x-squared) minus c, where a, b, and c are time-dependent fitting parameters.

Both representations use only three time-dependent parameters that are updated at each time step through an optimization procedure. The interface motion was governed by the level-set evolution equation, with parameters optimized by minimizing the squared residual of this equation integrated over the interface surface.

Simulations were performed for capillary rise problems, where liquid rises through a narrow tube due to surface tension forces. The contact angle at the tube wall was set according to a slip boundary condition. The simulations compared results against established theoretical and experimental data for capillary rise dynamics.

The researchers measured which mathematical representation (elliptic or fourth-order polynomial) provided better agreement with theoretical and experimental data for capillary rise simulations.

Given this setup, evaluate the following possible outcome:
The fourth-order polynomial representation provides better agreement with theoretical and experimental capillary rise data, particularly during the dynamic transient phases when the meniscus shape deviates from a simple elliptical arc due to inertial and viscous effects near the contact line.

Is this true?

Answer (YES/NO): NO